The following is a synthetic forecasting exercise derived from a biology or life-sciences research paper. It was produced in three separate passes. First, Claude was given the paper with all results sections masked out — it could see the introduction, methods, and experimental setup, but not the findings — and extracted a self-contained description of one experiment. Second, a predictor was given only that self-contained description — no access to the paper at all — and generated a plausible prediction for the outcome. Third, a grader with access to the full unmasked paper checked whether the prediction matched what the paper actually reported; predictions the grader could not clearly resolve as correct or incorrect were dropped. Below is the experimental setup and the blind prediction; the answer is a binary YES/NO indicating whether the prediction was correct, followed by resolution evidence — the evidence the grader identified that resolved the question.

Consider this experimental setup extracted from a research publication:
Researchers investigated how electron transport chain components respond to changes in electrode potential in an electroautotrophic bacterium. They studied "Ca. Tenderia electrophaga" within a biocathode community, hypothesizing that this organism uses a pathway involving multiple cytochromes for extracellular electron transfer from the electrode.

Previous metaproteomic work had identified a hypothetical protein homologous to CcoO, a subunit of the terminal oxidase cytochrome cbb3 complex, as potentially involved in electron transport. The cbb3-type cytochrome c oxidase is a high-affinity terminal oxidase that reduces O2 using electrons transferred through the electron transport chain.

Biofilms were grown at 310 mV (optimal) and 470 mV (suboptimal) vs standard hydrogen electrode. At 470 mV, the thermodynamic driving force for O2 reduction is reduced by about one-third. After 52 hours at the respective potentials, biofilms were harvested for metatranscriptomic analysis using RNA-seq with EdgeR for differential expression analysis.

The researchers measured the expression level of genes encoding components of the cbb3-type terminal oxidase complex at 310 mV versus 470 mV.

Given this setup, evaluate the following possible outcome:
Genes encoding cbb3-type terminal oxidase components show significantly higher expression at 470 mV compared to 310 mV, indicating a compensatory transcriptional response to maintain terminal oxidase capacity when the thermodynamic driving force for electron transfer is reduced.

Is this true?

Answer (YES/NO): NO